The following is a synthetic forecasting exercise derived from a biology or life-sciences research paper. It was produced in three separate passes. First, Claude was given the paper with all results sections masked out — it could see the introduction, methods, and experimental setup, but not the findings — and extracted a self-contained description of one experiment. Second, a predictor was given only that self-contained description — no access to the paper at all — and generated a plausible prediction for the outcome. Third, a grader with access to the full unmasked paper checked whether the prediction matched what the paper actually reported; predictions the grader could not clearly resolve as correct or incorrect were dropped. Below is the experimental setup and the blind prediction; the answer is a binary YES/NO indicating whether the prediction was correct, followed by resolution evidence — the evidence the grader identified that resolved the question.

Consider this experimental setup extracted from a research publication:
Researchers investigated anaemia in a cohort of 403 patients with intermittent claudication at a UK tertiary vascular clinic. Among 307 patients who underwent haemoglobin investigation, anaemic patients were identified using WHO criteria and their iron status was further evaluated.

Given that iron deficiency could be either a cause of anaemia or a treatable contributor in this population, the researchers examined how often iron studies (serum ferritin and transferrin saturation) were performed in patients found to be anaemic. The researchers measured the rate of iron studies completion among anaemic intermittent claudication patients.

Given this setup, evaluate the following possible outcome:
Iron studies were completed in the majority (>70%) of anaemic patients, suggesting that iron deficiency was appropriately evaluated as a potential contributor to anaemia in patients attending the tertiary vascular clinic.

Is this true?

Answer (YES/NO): NO